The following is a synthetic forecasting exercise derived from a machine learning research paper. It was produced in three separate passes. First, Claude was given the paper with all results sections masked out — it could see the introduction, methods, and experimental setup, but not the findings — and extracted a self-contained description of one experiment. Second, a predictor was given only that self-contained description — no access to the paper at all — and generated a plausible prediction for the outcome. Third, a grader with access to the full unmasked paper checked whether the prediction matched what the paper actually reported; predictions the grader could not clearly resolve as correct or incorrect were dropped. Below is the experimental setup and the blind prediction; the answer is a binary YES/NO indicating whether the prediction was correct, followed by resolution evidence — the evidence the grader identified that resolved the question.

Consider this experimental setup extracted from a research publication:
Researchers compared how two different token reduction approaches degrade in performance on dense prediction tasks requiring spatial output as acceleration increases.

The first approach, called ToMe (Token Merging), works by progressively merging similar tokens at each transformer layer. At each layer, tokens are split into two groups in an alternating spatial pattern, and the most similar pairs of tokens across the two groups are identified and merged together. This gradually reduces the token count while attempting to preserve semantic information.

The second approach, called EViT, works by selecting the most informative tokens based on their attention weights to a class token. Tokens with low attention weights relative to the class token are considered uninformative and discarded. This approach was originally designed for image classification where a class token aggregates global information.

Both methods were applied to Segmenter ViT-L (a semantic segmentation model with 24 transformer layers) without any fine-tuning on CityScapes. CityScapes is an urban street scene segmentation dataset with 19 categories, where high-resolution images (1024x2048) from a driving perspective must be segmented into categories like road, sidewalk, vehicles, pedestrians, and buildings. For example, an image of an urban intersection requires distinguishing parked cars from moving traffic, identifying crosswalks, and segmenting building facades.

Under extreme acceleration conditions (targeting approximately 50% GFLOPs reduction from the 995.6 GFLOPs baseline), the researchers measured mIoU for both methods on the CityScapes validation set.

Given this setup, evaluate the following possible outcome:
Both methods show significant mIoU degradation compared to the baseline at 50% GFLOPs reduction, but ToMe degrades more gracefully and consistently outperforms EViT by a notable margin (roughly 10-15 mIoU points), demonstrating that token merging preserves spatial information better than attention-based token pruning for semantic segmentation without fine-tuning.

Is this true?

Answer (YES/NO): NO